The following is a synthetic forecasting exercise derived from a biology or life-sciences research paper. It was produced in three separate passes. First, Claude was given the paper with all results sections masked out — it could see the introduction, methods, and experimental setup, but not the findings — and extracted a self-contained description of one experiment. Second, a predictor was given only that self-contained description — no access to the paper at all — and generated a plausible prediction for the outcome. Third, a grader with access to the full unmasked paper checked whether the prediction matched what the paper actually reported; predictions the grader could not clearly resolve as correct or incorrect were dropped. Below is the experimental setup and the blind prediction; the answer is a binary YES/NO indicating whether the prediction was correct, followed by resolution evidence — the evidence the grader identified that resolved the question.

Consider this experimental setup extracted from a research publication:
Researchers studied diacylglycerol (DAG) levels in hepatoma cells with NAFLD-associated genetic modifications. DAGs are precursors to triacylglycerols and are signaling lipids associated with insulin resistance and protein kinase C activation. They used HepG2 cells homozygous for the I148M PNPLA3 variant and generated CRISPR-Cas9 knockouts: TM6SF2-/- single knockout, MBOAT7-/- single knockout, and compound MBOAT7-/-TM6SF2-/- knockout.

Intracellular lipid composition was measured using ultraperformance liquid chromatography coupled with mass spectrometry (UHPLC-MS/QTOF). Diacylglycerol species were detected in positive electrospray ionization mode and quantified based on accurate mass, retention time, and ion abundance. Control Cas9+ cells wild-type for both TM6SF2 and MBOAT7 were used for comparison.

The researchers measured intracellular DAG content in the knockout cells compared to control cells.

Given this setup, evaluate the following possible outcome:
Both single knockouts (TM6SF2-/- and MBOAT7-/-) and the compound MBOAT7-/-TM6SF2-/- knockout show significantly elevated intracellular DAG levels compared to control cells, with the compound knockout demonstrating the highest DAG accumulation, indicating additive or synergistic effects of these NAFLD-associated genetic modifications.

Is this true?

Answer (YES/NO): NO